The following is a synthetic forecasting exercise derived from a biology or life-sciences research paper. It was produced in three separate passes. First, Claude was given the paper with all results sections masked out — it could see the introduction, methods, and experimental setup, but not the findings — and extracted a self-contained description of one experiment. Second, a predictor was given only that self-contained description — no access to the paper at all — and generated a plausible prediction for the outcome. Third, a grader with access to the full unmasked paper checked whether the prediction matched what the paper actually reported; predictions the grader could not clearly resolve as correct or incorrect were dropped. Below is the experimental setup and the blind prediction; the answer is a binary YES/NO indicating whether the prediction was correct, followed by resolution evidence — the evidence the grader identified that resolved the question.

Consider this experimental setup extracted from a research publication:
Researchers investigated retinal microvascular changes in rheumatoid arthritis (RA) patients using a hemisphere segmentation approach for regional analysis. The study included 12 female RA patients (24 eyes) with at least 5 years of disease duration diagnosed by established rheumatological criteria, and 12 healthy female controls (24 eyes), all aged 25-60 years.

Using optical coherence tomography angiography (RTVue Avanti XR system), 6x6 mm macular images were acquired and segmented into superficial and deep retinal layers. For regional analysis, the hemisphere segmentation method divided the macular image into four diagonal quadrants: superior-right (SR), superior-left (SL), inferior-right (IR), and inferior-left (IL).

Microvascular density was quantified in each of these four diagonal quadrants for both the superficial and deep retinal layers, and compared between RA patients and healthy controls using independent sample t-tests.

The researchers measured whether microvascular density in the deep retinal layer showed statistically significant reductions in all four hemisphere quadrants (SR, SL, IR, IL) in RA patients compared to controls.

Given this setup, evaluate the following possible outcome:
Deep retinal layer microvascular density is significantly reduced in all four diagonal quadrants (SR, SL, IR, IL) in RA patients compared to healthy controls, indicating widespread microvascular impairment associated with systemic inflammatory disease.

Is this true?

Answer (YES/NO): NO